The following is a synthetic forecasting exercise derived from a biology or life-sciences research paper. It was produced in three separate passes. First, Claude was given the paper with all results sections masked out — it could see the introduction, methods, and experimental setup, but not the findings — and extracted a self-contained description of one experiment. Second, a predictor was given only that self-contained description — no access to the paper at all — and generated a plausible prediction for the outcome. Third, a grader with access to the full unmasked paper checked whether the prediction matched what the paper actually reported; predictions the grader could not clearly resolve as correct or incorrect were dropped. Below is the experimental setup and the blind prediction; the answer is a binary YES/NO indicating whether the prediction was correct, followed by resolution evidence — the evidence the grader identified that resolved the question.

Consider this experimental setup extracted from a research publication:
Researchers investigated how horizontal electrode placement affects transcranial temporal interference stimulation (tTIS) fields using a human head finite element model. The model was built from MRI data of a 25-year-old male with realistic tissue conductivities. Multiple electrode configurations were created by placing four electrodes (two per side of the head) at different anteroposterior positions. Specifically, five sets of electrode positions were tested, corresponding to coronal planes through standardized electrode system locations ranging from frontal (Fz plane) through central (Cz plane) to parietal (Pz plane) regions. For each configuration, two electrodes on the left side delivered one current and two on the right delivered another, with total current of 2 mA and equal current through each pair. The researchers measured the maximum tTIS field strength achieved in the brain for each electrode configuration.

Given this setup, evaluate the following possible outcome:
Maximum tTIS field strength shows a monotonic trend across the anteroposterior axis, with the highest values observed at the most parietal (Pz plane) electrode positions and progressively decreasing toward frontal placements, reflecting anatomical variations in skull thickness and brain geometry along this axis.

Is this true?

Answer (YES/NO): NO